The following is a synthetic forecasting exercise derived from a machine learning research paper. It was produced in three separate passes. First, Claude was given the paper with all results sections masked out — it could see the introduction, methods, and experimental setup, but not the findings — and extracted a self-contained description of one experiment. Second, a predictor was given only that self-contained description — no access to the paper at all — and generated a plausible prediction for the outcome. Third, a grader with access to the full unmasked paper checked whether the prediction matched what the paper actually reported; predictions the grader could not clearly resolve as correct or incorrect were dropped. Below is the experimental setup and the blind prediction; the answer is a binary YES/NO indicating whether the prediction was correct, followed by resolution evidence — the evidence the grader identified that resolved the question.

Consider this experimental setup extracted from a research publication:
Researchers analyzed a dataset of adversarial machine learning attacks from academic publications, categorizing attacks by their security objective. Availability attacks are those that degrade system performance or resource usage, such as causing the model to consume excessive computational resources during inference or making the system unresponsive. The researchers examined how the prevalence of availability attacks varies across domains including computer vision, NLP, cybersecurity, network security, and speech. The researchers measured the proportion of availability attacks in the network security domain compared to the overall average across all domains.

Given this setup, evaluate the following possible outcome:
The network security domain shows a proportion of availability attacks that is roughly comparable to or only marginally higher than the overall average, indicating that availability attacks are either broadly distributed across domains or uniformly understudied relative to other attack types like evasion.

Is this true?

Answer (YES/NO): NO